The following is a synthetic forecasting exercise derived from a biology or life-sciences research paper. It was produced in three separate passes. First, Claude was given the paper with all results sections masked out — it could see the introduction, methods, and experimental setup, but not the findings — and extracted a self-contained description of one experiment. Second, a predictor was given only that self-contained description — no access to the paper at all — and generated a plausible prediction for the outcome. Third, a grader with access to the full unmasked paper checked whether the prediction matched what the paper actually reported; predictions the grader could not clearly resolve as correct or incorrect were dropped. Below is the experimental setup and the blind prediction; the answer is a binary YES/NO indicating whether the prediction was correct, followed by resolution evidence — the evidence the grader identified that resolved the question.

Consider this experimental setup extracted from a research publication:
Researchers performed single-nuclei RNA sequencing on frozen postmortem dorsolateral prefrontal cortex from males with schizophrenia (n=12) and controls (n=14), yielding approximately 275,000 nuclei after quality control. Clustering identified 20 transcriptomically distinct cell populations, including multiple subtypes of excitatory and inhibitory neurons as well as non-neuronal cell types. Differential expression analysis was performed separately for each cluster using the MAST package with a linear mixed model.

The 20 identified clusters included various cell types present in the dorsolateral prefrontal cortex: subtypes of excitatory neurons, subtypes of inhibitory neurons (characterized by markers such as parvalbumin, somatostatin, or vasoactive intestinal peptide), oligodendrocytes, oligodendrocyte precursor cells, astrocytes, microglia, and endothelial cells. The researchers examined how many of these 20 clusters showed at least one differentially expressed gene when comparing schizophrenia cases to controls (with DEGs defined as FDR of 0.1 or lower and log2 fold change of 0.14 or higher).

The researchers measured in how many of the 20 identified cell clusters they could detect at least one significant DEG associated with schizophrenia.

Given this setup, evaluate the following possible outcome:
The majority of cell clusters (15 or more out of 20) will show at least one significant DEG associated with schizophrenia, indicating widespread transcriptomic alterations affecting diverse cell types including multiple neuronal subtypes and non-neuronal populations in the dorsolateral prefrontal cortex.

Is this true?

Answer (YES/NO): NO